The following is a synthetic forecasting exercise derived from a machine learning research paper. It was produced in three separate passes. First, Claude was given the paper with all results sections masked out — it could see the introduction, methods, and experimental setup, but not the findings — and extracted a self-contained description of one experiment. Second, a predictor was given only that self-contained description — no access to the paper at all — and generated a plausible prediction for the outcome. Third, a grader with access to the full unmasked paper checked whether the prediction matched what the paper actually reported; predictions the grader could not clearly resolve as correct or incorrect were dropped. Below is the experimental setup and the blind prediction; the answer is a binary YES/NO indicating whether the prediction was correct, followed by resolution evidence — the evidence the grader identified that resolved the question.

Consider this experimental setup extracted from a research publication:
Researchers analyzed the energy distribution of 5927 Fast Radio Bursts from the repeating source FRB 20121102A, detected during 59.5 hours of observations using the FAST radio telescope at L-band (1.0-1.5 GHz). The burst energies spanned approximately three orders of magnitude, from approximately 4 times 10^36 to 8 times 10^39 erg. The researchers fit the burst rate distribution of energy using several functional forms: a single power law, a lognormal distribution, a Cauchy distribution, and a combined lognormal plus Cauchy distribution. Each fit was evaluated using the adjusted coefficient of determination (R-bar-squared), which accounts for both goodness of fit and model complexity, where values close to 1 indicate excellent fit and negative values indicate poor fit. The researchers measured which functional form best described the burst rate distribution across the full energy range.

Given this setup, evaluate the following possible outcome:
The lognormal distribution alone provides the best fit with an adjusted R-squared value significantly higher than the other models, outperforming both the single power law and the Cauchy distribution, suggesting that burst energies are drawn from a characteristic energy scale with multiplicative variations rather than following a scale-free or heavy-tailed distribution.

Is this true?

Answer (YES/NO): NO